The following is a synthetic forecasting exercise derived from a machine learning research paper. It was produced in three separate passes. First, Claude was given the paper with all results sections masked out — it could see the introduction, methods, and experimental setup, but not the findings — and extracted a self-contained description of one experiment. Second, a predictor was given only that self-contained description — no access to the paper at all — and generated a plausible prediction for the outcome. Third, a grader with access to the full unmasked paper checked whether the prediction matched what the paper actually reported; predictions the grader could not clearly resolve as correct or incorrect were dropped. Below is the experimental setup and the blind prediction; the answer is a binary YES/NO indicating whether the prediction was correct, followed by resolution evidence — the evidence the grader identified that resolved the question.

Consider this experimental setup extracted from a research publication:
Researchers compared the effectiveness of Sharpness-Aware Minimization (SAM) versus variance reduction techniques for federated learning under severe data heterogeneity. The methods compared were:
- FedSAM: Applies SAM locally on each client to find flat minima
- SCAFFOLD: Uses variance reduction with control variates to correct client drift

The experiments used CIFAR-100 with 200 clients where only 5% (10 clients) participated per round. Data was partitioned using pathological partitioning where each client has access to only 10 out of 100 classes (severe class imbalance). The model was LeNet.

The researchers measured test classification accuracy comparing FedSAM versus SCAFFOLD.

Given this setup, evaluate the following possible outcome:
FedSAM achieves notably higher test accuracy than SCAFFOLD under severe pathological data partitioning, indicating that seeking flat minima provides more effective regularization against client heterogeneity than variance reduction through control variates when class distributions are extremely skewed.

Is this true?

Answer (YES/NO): NO